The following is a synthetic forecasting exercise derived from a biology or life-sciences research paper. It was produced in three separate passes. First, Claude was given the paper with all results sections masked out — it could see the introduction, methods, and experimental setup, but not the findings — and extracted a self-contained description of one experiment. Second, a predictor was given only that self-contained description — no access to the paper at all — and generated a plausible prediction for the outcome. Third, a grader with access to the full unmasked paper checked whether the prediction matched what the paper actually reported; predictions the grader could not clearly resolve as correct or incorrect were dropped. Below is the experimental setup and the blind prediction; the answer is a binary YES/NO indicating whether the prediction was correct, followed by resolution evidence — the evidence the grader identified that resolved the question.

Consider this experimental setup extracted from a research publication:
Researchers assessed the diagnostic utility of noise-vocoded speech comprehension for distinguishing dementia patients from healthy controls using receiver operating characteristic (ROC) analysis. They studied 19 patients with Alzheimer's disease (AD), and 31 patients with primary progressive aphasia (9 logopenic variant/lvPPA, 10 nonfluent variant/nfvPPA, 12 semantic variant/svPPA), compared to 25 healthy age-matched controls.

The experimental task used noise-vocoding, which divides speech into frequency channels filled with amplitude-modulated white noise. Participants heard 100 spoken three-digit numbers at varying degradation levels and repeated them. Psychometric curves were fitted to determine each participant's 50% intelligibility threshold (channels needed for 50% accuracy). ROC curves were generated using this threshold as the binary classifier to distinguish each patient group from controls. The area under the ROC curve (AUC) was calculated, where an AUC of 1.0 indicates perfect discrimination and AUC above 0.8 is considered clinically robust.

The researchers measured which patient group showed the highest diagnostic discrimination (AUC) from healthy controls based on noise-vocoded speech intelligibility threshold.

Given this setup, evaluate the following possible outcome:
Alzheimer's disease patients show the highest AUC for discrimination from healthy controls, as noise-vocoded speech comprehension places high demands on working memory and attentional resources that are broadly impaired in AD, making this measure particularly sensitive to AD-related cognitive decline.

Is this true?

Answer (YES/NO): YES